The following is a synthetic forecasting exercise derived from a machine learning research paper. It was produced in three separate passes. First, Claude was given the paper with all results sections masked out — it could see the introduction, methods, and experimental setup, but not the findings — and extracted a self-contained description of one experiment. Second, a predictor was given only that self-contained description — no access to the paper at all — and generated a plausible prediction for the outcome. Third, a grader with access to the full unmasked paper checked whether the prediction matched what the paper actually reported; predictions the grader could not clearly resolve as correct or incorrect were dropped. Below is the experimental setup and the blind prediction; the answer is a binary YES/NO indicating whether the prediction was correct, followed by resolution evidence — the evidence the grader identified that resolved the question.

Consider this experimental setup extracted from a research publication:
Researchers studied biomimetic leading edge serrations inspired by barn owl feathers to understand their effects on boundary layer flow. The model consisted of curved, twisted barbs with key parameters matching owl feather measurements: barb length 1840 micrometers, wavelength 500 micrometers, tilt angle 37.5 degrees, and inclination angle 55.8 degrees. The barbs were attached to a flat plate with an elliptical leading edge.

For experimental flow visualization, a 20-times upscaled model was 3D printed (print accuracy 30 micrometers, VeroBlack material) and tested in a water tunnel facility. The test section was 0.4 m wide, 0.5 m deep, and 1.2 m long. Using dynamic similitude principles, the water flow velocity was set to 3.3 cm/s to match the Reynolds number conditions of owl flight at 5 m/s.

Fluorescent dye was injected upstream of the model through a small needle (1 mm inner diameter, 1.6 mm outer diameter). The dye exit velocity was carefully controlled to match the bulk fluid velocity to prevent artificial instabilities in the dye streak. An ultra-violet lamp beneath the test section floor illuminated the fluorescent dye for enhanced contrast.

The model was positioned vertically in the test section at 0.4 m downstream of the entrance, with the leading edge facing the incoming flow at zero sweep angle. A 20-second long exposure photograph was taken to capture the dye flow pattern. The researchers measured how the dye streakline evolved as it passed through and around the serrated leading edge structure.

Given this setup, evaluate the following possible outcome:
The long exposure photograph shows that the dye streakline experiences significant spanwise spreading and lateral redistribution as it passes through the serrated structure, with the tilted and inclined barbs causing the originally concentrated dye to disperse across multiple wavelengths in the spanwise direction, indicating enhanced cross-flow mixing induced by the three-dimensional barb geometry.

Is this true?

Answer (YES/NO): NO